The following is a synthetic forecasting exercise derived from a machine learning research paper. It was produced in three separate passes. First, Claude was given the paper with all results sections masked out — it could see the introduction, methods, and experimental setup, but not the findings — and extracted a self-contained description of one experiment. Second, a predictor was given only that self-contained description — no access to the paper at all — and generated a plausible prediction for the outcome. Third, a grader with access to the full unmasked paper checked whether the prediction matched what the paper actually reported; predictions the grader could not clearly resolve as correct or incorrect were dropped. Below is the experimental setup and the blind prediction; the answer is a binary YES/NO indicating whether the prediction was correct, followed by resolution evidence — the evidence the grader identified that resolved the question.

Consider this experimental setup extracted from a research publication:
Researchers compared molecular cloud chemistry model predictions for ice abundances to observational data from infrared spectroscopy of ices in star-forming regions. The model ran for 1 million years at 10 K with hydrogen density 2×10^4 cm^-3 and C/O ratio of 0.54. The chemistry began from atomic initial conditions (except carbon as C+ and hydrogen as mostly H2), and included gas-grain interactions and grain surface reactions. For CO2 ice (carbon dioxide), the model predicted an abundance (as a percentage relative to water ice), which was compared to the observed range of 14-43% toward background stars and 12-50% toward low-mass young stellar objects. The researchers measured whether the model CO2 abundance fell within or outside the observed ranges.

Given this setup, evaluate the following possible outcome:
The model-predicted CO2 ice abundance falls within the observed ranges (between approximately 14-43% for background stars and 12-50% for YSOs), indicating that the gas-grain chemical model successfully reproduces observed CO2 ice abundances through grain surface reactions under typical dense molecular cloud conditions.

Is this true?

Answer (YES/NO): NO